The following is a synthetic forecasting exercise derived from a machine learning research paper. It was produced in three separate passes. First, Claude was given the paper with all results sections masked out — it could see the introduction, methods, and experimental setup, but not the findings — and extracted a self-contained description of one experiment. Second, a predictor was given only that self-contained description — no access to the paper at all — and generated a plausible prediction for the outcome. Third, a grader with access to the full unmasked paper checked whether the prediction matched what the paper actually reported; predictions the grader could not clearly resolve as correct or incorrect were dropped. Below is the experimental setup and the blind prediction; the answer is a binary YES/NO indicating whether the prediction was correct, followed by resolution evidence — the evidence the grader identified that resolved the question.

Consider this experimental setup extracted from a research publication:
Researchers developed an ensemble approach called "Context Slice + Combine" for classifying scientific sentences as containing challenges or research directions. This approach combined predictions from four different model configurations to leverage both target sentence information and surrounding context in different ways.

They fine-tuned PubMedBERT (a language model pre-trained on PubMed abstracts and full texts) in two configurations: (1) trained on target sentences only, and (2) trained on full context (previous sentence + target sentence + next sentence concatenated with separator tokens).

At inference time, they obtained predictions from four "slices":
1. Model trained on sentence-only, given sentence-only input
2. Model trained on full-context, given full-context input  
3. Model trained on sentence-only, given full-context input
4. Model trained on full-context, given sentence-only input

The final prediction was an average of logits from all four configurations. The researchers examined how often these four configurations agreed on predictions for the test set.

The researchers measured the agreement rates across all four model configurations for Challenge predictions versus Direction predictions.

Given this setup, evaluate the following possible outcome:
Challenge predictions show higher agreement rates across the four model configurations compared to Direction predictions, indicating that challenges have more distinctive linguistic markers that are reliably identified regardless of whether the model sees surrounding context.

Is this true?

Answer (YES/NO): NO